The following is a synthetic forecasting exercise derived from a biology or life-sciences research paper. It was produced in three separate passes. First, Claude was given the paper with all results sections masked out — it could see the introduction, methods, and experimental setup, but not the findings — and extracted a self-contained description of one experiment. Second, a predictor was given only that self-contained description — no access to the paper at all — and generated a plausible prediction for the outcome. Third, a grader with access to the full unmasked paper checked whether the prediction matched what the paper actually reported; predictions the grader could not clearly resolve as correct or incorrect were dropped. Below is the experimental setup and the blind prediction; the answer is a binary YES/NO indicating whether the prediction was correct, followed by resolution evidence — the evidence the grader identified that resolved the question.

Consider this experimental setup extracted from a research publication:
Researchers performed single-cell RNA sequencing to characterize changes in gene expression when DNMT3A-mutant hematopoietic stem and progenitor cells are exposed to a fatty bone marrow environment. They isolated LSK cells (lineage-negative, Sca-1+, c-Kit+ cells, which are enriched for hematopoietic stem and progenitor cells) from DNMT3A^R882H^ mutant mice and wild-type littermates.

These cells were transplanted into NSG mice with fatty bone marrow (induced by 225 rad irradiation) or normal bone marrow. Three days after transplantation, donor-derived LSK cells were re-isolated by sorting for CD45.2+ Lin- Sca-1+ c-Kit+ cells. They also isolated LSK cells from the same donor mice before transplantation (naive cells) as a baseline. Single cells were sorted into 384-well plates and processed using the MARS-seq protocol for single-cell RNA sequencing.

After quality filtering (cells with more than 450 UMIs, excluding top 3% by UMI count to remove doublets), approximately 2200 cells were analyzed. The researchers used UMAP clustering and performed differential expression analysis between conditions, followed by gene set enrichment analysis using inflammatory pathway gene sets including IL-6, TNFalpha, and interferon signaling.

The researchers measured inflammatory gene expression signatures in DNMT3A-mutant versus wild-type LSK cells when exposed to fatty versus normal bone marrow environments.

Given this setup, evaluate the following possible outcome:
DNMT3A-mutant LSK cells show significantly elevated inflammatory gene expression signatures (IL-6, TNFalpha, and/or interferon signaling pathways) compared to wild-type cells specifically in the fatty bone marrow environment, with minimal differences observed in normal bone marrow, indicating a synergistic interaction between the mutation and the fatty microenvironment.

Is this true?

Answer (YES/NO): YES